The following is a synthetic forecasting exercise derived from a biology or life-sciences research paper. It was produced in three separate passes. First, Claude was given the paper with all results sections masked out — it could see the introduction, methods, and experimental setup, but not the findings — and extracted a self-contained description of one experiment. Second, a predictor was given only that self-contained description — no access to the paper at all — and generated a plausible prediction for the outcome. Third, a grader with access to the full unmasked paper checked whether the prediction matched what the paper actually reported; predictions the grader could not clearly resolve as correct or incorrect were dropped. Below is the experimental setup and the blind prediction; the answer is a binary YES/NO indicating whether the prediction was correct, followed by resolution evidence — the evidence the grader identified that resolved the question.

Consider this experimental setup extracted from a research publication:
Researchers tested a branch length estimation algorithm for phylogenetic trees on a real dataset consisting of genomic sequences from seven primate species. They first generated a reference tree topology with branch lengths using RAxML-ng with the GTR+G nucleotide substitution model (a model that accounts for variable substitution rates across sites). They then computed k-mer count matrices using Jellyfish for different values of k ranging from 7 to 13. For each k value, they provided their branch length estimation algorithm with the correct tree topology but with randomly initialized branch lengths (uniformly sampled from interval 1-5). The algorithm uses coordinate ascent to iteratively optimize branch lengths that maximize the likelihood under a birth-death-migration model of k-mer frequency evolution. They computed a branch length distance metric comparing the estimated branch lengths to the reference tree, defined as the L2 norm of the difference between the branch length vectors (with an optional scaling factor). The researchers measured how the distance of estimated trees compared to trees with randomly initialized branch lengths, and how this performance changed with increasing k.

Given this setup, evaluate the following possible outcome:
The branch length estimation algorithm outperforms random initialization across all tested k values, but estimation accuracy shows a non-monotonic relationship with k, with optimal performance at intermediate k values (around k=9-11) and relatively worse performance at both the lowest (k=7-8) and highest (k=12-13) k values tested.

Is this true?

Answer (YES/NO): NO